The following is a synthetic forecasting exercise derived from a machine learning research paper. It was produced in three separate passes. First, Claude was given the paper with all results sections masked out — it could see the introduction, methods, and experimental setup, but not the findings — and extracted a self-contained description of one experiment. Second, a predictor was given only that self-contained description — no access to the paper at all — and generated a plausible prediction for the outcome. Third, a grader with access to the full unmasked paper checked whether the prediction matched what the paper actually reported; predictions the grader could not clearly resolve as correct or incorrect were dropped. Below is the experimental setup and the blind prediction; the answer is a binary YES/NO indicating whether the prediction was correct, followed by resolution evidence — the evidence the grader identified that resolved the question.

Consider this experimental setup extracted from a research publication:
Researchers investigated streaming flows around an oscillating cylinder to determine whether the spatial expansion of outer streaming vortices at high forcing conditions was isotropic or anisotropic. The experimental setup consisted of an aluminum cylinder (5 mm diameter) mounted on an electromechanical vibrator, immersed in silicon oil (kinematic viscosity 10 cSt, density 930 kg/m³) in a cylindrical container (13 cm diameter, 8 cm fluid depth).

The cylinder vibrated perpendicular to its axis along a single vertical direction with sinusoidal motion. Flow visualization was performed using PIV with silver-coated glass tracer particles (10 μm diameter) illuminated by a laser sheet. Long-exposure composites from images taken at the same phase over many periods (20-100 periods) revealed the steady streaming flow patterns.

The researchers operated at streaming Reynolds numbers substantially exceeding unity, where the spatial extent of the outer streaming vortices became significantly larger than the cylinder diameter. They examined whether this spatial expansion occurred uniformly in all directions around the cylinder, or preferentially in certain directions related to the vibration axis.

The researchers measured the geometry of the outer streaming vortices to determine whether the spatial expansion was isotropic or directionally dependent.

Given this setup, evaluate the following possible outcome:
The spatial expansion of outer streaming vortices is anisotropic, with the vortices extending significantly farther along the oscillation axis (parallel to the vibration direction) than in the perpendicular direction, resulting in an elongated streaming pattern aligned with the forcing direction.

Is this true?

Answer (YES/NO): YES